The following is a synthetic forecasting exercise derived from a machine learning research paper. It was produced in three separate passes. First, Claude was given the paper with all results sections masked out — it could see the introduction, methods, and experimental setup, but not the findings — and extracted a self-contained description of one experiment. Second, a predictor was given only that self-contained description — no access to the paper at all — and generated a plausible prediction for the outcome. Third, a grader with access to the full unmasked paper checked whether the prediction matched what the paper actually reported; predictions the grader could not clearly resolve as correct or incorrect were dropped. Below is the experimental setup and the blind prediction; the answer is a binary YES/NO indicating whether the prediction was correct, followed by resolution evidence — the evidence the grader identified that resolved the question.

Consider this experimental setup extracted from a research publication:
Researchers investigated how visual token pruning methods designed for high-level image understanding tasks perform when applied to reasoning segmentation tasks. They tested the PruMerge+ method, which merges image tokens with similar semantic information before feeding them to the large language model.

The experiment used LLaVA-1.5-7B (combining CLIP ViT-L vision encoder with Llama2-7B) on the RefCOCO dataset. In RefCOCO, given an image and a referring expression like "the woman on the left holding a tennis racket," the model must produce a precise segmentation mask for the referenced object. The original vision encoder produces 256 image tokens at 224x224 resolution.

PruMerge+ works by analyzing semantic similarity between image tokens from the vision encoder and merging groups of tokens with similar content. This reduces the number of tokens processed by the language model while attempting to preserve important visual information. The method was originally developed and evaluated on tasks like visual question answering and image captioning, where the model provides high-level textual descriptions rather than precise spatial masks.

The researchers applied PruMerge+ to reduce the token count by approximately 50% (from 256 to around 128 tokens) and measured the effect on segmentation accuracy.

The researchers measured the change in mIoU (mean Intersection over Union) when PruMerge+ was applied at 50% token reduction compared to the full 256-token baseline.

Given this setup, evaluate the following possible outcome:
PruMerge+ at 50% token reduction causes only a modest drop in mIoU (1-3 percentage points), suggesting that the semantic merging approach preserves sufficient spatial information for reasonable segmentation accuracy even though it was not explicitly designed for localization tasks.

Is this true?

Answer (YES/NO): NO